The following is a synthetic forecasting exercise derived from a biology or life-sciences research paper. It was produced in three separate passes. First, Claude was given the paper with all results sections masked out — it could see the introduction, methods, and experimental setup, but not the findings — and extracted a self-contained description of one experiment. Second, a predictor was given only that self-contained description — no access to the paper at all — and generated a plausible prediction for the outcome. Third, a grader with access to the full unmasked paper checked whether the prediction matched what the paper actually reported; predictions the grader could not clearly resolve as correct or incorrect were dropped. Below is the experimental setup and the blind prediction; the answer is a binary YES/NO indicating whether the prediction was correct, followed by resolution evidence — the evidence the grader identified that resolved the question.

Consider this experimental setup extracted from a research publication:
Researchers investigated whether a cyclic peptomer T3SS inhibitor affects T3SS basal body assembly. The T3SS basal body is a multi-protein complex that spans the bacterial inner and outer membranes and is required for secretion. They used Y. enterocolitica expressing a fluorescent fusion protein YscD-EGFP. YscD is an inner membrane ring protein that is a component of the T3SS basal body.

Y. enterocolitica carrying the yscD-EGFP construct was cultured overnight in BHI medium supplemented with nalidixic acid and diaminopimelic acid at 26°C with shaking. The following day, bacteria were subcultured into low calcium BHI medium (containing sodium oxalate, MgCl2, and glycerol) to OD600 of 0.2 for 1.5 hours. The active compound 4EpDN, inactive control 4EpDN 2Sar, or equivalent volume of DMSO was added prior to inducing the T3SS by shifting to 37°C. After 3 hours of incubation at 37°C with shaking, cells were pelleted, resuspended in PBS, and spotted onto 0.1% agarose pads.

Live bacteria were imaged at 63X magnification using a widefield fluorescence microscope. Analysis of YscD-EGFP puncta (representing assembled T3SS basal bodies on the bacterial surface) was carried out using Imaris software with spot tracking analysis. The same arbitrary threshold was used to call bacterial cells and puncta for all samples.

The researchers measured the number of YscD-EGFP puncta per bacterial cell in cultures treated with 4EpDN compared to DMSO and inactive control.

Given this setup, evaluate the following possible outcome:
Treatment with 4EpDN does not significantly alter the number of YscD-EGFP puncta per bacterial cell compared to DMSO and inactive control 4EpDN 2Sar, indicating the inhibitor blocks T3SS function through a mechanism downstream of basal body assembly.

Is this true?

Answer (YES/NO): NO